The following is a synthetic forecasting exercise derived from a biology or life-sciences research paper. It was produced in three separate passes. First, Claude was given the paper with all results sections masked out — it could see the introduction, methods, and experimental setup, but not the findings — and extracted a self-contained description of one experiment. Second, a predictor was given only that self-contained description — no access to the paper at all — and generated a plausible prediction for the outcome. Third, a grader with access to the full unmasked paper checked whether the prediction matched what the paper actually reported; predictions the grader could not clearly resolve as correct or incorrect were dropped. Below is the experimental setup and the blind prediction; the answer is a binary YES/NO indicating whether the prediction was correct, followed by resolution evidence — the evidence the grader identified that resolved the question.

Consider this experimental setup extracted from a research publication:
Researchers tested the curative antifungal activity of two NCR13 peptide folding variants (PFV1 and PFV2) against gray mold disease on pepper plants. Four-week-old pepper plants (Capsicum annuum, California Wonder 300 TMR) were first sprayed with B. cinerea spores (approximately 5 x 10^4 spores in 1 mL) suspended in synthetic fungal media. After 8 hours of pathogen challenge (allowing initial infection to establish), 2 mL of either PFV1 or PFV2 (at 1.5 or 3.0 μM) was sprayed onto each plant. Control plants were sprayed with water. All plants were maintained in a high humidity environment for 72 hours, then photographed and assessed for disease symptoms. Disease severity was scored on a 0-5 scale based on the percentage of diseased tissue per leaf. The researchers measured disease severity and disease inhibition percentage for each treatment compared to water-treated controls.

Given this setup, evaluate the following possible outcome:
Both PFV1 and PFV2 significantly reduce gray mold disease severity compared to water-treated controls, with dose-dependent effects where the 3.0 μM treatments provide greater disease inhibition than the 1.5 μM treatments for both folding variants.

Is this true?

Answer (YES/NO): NO